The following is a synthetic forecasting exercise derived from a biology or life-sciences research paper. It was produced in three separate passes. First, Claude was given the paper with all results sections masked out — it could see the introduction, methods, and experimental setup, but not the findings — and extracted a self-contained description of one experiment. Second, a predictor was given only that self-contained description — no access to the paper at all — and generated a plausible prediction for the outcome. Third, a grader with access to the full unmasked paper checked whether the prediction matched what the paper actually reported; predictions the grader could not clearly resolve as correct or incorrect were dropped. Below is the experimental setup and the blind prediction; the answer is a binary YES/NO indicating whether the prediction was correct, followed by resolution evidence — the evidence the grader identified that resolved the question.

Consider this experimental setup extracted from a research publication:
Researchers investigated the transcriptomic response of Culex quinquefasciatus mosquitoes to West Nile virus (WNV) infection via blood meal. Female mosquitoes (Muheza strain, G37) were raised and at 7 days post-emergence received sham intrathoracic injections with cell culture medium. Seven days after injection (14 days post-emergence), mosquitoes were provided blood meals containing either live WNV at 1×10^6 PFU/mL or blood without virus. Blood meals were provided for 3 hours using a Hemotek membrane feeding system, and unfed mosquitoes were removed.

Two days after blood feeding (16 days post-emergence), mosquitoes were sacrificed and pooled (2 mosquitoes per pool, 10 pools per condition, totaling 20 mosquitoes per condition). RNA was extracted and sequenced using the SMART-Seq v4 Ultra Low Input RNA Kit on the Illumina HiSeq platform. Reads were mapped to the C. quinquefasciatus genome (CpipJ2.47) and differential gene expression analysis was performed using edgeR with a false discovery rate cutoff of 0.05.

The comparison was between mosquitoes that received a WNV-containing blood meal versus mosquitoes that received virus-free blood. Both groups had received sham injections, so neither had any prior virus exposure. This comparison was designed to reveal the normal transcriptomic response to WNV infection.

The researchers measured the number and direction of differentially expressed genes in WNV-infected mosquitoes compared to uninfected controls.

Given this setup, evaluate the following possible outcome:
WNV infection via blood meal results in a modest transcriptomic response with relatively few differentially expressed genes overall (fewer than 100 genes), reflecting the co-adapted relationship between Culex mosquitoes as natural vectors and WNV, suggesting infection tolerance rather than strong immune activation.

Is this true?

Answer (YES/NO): NO